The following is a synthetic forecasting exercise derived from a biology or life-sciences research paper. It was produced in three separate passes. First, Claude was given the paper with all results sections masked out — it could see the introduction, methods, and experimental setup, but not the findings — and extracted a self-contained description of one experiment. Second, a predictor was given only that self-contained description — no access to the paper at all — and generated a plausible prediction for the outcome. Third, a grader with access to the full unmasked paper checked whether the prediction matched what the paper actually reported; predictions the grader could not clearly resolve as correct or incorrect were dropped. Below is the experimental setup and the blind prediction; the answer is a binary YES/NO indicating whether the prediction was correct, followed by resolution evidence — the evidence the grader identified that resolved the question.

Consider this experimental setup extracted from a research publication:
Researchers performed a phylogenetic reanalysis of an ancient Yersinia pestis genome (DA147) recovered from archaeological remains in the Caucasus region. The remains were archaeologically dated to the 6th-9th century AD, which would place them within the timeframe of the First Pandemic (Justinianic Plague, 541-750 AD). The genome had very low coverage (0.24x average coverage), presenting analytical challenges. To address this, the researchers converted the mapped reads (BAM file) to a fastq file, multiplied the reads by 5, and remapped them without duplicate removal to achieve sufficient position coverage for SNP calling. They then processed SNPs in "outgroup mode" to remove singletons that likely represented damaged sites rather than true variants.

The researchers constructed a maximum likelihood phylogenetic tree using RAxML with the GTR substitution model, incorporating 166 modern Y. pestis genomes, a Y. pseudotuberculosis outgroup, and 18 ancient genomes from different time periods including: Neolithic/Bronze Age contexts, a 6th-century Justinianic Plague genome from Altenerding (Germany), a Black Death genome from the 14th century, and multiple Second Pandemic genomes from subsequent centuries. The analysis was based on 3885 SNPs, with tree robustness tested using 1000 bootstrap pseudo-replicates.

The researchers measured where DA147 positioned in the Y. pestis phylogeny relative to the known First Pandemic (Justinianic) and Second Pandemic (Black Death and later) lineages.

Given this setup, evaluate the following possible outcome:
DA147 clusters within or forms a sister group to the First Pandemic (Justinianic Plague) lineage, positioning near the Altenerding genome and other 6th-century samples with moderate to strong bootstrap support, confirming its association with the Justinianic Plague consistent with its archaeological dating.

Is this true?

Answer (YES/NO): NO